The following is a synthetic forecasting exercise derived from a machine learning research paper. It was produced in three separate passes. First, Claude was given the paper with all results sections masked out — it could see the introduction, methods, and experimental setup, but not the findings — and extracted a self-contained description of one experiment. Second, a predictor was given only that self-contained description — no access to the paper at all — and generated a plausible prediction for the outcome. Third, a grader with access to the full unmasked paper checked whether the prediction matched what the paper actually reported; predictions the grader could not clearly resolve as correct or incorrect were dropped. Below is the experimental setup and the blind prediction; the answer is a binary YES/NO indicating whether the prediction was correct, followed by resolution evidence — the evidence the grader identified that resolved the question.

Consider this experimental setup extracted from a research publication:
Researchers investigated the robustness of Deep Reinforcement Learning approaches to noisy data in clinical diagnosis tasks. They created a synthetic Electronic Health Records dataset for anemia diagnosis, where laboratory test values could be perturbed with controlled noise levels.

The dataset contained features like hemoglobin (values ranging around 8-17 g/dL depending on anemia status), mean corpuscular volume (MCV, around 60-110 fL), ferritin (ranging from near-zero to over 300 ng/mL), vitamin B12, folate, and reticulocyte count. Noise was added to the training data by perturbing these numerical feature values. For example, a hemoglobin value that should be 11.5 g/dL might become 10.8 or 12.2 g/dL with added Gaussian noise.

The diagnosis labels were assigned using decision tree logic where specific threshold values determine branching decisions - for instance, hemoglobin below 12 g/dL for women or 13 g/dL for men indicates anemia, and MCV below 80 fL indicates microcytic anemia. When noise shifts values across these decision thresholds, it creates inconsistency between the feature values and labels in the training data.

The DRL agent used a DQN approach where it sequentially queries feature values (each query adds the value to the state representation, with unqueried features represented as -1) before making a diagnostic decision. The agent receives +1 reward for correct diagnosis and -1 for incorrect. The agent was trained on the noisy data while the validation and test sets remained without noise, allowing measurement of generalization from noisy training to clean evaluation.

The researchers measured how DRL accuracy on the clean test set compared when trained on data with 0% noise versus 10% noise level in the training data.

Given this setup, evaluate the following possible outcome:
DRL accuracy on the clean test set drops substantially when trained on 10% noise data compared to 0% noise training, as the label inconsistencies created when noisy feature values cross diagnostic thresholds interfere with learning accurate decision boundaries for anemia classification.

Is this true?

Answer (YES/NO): NO